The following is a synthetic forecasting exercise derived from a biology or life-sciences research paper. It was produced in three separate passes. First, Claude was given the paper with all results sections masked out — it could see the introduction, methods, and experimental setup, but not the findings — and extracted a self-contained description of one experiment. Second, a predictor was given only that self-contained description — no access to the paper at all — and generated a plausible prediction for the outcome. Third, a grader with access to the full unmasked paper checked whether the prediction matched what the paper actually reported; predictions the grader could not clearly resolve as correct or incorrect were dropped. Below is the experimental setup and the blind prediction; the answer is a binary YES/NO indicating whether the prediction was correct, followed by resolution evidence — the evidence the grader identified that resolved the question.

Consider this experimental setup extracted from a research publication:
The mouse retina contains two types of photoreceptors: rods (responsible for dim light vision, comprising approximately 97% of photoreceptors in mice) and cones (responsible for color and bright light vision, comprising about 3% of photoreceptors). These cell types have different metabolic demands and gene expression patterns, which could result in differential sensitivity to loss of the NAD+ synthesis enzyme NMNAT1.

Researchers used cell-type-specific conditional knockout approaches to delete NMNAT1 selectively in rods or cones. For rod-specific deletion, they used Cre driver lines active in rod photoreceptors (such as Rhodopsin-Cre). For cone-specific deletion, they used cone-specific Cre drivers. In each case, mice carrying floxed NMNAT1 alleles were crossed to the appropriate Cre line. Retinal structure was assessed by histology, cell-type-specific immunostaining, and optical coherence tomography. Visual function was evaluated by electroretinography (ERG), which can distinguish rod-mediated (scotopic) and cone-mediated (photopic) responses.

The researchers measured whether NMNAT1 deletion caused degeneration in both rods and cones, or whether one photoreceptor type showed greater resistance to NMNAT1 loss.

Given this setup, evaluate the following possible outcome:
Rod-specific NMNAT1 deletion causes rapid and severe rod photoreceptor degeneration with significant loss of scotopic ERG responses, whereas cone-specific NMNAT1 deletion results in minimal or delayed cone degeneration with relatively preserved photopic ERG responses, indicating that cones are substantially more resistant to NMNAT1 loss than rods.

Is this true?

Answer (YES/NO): NO